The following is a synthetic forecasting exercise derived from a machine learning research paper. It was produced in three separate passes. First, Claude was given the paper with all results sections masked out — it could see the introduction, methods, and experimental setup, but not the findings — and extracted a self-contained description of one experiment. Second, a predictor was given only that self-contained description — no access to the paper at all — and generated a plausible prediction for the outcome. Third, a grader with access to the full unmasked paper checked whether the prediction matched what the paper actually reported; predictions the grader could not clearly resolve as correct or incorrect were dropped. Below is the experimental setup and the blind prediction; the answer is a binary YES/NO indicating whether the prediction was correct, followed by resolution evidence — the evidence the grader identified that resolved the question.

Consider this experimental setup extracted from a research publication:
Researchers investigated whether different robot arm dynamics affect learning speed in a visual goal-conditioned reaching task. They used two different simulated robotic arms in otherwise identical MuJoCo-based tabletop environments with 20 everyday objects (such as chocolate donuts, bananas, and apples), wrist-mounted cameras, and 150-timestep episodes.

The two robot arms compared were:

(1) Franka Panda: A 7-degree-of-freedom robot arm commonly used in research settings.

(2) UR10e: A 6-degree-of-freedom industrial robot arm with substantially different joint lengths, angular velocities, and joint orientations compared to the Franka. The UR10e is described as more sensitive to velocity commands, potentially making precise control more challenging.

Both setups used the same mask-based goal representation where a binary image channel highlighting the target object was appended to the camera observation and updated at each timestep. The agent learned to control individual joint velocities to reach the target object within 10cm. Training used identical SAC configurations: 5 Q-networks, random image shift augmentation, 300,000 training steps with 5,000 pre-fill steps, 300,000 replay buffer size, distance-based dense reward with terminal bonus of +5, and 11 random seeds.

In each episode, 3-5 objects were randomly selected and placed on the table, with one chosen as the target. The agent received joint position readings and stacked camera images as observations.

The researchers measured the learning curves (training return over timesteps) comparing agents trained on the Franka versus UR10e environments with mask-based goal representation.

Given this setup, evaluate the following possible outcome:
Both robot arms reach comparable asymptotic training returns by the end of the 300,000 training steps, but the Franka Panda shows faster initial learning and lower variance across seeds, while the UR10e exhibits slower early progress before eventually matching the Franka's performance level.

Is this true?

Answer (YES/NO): NO